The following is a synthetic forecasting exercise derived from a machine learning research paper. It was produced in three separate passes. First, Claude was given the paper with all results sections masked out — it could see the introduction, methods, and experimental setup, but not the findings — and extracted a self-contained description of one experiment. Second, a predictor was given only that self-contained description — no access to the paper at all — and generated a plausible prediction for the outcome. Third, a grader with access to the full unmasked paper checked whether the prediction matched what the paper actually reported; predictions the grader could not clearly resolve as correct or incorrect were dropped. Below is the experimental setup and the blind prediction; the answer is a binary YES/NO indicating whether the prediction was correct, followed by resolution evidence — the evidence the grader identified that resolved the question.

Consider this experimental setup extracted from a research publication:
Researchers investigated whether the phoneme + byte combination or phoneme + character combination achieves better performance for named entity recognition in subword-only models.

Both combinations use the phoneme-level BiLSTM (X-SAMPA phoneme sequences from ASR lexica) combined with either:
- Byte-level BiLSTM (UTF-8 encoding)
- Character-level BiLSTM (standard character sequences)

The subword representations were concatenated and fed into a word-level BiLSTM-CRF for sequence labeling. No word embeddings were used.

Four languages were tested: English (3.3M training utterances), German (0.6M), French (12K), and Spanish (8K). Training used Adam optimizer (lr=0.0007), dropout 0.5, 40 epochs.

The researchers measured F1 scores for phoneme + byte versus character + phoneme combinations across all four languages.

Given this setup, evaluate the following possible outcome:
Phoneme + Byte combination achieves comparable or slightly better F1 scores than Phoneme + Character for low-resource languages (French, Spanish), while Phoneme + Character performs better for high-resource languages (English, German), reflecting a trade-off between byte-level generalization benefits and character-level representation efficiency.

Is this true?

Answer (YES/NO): NO